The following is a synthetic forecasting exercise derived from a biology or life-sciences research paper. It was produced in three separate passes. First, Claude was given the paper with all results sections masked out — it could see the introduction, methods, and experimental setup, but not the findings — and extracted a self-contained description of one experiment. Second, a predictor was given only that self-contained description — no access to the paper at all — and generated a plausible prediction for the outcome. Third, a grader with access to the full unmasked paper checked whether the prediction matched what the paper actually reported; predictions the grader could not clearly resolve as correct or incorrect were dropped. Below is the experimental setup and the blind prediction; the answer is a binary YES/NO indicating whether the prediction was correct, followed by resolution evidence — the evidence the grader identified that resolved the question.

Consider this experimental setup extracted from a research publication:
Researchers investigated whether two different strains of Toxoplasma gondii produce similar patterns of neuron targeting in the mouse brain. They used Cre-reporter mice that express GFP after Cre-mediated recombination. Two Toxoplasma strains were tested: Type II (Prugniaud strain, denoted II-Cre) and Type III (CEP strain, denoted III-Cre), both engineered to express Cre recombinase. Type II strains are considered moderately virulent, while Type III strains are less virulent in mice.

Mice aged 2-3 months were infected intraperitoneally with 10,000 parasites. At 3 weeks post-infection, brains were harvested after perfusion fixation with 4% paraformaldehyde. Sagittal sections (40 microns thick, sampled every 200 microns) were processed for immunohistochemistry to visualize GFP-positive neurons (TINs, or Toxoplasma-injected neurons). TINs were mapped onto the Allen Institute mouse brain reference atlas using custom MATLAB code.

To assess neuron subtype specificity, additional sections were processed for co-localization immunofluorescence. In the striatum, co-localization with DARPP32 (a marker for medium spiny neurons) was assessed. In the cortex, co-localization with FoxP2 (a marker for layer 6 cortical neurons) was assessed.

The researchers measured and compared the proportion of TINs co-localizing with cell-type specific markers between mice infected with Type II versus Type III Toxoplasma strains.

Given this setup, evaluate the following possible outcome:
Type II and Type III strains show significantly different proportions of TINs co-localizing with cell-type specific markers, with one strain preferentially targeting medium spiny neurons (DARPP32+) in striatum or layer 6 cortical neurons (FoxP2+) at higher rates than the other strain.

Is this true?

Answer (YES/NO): NO